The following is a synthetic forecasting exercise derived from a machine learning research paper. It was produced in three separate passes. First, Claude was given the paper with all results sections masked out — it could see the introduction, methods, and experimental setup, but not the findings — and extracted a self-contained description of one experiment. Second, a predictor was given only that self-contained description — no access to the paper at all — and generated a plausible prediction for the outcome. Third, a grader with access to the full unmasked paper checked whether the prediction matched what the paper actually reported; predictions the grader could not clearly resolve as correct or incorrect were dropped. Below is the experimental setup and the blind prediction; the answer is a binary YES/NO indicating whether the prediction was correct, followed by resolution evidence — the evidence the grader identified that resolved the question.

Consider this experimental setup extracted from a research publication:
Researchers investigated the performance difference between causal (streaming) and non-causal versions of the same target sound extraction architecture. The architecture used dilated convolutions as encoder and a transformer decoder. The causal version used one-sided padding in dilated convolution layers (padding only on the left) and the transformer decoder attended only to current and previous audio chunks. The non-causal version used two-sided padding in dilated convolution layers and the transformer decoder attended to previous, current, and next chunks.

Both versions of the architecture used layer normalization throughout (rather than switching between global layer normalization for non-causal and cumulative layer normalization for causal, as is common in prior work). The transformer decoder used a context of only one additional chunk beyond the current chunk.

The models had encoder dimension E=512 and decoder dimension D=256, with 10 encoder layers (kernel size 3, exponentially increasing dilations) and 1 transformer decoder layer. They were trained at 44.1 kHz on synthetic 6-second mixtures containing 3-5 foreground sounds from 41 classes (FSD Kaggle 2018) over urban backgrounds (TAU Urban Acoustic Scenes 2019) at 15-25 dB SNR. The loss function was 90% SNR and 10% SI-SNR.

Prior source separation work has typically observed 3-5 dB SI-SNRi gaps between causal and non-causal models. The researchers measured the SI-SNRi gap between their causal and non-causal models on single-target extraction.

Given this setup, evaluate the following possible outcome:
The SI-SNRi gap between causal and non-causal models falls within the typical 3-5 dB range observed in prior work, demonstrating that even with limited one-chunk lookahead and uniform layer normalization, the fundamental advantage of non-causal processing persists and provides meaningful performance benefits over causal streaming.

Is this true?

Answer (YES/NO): NO